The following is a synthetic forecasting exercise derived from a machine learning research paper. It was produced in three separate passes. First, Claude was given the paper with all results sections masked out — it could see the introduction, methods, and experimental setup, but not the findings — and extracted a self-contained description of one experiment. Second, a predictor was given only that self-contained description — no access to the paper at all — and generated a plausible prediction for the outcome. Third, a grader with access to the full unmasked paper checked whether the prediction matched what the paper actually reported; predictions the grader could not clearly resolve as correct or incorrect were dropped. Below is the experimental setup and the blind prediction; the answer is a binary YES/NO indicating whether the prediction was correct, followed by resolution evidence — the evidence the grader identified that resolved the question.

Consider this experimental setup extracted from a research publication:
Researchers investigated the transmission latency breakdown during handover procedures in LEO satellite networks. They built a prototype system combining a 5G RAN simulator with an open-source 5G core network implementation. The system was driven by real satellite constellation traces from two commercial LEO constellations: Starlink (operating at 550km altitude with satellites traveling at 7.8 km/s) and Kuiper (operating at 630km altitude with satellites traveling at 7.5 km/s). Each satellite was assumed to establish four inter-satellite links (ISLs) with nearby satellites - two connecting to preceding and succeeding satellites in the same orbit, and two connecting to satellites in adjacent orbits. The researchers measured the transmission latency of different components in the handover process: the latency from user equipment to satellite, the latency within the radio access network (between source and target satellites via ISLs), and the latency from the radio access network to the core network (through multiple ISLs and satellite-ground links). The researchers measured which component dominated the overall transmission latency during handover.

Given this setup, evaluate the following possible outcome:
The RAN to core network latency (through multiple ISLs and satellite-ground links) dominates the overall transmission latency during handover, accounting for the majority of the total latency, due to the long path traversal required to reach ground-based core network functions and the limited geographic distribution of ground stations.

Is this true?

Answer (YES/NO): YES